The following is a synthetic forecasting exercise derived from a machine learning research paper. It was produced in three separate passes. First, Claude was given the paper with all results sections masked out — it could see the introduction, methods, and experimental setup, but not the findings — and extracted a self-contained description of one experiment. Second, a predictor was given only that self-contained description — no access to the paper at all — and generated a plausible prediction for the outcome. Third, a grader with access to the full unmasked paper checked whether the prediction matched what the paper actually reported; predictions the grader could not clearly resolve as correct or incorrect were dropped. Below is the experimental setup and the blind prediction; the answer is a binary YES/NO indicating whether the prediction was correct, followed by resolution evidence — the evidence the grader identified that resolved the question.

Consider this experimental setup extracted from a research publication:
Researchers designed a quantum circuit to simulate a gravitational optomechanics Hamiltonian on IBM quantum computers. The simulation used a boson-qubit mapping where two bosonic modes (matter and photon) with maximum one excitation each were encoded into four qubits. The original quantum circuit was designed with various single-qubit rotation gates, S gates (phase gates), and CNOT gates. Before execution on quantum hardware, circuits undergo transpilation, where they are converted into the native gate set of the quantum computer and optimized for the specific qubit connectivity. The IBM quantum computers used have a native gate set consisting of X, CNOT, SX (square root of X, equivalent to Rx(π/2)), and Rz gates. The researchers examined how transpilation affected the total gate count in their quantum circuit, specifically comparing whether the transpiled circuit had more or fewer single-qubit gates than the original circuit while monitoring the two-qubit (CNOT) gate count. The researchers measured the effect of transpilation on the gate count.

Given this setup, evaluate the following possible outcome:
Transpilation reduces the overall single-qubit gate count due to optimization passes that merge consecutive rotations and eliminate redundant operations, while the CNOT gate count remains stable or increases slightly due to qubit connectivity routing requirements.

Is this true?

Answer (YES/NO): YES